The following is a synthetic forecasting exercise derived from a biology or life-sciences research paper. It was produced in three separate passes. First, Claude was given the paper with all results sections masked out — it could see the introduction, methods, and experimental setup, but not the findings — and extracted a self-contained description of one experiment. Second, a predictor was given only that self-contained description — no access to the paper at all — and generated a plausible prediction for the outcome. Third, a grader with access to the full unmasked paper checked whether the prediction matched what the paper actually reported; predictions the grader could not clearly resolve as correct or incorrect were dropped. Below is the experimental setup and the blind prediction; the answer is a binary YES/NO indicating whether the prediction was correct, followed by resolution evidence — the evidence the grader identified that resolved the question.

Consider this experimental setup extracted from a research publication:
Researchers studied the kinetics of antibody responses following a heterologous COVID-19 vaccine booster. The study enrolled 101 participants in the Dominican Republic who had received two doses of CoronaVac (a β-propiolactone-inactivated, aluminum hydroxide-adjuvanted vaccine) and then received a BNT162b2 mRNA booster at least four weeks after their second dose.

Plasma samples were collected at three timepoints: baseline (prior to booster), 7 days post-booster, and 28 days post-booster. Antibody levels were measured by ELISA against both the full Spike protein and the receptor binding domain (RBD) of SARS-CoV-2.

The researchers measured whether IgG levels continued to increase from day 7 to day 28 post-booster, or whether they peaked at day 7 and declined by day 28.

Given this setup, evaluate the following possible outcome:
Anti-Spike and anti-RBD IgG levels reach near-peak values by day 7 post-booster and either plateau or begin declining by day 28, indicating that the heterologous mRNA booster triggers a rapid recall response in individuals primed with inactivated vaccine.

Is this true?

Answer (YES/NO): NO